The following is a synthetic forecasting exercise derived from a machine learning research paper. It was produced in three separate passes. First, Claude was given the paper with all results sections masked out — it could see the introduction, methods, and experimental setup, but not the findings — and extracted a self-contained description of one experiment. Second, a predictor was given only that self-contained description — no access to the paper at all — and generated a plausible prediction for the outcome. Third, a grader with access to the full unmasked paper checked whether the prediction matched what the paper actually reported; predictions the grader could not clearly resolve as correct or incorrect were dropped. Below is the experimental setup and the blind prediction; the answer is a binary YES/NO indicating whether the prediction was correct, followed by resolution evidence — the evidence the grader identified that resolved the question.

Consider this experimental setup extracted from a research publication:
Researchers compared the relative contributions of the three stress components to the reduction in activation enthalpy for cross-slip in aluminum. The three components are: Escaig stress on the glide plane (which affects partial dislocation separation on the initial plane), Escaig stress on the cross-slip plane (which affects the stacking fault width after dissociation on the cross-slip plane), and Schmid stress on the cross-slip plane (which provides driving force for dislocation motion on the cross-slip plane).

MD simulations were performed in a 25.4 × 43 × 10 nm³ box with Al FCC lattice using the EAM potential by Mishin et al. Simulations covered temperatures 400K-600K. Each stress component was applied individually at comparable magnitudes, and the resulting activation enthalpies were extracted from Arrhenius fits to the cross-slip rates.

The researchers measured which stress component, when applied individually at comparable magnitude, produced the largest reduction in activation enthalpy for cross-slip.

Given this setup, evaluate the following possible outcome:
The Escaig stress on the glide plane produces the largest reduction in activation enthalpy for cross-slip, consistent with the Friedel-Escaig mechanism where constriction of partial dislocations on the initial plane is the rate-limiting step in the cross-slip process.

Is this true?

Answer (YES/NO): NO